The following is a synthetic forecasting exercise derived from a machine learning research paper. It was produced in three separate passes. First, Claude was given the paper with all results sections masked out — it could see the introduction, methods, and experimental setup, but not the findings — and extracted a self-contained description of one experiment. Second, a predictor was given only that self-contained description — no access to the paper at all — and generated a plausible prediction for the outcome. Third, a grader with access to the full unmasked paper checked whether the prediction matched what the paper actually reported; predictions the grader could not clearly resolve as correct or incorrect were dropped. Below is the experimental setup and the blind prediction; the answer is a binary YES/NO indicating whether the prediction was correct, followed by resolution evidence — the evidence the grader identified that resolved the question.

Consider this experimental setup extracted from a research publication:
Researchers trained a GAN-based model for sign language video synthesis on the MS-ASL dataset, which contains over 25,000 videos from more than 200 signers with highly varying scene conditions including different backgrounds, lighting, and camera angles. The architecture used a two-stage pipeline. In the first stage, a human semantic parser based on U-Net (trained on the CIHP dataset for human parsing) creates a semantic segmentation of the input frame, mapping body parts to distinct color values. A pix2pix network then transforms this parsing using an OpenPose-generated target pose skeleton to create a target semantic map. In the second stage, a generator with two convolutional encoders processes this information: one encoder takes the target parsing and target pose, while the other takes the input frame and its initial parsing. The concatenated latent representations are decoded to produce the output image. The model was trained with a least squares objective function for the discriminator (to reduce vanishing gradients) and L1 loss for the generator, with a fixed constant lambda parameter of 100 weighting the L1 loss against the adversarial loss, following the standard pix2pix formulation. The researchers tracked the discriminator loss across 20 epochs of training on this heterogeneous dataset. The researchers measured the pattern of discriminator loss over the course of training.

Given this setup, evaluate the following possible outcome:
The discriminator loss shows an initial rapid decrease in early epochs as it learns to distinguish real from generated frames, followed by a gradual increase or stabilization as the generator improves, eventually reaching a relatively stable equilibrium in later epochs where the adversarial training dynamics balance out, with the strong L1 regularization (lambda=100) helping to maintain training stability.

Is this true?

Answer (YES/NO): NO